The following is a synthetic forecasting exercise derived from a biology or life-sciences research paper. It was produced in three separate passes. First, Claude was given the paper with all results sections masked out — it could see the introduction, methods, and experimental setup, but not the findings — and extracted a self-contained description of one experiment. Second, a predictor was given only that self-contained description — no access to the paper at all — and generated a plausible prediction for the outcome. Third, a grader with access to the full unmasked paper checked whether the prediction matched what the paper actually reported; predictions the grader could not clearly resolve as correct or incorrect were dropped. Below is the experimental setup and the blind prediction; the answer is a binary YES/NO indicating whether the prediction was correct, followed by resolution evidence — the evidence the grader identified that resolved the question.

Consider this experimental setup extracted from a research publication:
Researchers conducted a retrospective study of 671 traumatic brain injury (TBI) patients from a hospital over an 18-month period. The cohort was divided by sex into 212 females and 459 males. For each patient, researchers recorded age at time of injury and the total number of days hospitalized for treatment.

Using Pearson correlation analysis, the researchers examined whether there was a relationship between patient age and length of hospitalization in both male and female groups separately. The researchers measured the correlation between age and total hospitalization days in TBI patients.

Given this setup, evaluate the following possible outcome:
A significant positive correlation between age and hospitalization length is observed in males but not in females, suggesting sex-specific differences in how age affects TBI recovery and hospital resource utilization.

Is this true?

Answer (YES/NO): NO